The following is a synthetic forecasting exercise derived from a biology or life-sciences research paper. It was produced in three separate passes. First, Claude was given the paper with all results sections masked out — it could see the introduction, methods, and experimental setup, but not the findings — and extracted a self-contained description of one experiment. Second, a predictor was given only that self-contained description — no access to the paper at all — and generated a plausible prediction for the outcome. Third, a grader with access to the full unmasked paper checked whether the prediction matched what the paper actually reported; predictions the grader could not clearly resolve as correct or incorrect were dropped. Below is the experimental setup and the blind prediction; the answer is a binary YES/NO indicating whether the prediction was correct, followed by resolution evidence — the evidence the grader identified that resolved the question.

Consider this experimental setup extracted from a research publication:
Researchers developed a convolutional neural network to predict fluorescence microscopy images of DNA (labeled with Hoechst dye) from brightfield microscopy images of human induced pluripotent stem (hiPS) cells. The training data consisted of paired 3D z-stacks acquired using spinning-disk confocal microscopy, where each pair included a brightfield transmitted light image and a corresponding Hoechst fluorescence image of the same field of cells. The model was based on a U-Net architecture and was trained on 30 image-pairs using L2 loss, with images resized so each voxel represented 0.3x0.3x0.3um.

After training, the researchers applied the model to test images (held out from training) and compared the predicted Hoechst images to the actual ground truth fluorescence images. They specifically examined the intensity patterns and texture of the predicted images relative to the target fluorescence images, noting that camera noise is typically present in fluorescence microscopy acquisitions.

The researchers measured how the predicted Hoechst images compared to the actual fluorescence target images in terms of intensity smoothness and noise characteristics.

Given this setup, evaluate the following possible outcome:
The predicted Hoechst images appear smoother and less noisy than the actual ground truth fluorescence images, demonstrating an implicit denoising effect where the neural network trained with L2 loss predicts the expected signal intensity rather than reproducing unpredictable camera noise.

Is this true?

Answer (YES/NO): YES